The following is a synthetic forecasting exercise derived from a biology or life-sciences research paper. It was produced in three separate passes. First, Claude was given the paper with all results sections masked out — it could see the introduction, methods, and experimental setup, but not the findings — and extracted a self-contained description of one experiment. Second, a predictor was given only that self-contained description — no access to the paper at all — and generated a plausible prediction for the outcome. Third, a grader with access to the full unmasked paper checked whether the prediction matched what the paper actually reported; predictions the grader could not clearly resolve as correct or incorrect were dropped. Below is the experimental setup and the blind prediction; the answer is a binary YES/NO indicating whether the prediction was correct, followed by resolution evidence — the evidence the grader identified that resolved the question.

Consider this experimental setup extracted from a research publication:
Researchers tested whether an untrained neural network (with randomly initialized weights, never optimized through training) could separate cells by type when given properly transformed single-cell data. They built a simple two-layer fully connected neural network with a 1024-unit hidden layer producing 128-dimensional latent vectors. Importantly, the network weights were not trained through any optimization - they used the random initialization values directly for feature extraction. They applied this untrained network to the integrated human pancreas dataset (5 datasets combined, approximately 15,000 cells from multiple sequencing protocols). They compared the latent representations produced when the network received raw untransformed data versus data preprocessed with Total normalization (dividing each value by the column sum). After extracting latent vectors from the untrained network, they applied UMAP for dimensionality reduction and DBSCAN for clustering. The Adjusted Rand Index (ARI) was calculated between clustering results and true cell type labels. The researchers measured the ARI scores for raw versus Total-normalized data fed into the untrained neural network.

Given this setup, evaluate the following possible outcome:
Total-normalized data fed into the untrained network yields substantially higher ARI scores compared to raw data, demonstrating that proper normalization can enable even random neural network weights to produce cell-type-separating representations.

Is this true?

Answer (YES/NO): YES